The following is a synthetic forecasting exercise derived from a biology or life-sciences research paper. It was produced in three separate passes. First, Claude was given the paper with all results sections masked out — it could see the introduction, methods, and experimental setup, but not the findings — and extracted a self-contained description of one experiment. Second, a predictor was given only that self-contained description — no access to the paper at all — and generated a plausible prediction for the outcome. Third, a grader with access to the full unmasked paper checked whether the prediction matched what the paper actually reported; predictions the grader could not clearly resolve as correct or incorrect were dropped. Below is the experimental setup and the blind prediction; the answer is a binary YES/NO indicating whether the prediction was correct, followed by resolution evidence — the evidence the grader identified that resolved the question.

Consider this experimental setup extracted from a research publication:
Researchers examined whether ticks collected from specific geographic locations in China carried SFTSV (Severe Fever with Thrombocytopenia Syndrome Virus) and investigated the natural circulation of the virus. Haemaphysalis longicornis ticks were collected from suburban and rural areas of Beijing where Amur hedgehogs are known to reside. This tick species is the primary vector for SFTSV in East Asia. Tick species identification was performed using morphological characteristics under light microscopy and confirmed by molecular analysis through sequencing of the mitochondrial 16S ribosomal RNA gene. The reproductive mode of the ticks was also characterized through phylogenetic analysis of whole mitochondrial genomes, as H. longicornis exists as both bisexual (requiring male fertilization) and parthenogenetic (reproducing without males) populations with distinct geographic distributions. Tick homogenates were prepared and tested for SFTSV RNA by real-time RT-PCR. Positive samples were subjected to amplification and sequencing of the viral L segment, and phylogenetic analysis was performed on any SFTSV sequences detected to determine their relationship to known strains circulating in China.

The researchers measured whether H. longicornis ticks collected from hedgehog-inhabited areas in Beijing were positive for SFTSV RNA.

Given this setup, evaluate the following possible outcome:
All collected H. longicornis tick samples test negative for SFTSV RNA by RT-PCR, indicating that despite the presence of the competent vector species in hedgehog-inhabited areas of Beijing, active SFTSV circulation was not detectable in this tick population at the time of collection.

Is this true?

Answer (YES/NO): NO